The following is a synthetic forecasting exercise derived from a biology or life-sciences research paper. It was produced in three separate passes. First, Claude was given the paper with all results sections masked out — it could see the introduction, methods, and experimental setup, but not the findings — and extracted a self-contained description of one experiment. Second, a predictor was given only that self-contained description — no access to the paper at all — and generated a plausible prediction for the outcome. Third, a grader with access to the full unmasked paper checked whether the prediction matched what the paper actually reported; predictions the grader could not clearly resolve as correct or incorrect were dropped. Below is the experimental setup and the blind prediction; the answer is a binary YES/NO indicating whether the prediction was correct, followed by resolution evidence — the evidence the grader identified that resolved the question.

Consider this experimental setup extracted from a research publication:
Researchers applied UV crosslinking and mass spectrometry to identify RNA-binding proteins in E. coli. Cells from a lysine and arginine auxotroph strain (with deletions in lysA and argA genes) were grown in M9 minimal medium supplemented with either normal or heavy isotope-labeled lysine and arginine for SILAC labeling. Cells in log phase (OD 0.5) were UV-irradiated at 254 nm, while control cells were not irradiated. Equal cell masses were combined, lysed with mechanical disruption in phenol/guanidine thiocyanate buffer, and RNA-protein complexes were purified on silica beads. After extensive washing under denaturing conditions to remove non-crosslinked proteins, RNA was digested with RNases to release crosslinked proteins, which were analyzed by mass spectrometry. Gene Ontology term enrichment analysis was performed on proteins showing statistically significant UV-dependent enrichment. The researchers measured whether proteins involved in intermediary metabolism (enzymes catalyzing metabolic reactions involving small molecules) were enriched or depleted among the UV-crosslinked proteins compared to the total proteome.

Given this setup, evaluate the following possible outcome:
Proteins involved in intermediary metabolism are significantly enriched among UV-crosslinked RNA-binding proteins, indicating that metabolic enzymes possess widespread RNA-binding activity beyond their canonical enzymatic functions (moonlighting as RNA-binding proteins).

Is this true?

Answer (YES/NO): YES